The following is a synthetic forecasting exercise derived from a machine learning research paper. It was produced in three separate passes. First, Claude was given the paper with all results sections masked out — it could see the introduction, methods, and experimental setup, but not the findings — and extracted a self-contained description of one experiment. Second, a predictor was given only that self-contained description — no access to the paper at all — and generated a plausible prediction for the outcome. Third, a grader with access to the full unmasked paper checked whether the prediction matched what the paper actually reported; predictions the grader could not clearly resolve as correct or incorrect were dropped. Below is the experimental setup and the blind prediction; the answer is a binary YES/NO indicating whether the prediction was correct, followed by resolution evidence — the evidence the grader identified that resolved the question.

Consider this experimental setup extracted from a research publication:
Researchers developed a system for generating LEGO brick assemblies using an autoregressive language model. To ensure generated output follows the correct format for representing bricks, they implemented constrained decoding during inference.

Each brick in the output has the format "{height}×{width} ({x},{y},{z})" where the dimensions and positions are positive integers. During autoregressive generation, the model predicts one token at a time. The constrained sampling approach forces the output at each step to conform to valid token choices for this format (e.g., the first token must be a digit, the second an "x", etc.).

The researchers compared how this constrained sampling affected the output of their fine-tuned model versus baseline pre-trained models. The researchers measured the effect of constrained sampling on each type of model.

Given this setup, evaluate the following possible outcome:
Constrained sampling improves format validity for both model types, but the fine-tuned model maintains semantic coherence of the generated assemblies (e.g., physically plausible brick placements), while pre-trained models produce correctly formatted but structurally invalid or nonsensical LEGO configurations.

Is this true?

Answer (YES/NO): NO